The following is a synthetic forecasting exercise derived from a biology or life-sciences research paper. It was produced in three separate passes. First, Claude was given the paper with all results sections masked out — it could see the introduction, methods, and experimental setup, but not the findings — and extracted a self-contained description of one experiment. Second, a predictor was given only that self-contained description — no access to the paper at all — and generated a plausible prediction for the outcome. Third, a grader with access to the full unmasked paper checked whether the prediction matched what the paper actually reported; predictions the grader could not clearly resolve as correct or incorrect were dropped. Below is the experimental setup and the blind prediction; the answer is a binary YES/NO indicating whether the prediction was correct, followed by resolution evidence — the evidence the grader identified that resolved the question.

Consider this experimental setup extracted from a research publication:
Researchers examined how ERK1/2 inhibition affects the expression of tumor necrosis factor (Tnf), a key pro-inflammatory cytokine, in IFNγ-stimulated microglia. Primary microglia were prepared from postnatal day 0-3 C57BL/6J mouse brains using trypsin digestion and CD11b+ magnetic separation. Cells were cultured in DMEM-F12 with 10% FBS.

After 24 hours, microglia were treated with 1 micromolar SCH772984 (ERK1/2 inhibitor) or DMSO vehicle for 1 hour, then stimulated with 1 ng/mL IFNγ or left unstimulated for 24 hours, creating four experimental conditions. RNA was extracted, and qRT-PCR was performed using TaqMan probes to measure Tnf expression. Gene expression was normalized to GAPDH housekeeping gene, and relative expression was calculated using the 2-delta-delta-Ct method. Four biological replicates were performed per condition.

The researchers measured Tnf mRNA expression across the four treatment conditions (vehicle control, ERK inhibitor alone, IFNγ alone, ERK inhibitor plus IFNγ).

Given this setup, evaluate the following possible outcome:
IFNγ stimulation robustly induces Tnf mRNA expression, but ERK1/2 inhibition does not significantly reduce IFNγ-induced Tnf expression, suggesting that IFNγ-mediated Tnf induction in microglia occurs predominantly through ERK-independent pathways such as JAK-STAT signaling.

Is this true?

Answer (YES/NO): NO